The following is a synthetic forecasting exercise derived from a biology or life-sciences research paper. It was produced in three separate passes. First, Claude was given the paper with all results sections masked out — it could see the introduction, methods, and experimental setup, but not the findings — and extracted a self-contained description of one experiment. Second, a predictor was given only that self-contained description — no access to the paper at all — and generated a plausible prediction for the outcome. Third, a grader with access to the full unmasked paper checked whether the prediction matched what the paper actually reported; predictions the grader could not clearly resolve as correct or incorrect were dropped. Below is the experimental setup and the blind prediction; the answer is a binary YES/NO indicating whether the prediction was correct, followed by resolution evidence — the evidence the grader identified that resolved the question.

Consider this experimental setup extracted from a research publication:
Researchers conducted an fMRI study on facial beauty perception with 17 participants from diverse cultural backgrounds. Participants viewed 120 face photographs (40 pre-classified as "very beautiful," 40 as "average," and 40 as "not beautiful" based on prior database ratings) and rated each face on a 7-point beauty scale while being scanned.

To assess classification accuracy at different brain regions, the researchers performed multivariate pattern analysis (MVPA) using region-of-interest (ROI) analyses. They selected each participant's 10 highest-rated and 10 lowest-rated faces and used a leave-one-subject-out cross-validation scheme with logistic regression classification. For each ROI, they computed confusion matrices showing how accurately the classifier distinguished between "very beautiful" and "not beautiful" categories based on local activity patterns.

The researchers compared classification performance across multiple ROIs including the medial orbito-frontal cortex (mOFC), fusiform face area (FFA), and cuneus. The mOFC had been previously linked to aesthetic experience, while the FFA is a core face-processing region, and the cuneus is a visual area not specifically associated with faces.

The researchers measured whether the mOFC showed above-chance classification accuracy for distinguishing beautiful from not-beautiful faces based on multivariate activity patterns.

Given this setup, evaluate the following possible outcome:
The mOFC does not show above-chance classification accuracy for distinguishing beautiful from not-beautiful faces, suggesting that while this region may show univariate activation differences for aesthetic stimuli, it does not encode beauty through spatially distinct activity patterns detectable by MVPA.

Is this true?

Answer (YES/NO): NO